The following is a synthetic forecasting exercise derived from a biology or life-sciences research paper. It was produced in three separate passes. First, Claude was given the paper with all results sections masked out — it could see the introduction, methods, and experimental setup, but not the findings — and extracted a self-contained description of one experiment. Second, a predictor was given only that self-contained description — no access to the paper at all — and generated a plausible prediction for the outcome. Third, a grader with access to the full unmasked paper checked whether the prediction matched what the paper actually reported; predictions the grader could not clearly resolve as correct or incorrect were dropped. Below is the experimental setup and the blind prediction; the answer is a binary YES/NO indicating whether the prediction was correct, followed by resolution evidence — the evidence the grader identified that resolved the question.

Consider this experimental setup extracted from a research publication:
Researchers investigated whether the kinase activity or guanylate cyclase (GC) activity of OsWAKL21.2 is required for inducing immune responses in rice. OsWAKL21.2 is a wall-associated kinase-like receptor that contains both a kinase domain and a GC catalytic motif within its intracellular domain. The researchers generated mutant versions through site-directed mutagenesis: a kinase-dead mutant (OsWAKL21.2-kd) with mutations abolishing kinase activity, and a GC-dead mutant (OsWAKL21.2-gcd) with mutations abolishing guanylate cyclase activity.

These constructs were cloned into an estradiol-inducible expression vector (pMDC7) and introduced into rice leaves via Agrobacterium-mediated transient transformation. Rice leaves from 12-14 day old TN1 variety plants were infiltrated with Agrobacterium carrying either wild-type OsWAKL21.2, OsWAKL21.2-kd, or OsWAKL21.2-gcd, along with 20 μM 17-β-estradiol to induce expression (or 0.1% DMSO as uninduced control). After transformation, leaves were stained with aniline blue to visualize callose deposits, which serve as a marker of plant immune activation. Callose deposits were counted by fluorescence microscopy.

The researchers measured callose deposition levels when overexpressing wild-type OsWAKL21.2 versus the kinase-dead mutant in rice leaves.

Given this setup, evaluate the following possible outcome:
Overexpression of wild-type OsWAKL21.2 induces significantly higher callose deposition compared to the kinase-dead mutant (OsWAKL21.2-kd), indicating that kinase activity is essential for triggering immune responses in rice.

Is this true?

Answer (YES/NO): YES